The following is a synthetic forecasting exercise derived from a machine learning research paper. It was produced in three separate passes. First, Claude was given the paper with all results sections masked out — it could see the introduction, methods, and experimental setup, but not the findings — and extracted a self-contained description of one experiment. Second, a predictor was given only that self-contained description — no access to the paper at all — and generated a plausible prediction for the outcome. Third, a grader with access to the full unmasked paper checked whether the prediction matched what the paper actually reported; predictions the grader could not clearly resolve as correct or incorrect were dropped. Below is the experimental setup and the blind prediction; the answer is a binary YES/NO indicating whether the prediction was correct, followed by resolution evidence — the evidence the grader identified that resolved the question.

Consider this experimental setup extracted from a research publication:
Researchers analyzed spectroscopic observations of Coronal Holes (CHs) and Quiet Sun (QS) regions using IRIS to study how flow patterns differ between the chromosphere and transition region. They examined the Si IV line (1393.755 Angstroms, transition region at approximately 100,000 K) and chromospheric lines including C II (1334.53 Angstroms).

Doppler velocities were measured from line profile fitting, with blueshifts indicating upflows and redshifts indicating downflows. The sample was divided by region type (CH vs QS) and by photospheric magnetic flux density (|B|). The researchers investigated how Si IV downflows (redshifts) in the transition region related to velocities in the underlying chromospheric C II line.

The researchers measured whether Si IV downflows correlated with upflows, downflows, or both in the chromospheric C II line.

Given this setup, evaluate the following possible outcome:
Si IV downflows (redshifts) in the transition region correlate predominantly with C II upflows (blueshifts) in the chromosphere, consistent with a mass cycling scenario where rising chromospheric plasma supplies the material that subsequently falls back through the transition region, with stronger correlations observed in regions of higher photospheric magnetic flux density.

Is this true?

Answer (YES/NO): NO